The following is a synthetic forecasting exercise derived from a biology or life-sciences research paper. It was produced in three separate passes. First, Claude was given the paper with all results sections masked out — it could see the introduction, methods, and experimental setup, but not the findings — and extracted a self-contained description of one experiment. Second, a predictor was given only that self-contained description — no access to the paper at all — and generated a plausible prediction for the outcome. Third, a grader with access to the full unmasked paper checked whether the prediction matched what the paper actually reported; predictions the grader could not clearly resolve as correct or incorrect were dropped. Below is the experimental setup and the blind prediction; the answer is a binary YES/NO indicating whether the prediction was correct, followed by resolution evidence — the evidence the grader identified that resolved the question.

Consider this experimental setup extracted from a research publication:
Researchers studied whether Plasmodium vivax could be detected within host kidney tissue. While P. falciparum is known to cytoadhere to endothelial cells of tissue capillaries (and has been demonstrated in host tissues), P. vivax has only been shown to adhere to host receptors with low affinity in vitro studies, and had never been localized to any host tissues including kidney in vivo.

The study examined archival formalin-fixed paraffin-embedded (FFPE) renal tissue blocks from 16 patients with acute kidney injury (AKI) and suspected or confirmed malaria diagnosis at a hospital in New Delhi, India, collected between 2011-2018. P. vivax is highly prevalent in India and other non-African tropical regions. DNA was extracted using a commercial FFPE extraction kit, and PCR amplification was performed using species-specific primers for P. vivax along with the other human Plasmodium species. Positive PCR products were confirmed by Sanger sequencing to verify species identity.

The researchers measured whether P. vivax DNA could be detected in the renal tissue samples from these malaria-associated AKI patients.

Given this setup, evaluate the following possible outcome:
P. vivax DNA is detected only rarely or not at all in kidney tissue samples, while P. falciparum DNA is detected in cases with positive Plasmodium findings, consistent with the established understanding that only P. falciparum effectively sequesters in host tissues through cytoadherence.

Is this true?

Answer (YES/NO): NO